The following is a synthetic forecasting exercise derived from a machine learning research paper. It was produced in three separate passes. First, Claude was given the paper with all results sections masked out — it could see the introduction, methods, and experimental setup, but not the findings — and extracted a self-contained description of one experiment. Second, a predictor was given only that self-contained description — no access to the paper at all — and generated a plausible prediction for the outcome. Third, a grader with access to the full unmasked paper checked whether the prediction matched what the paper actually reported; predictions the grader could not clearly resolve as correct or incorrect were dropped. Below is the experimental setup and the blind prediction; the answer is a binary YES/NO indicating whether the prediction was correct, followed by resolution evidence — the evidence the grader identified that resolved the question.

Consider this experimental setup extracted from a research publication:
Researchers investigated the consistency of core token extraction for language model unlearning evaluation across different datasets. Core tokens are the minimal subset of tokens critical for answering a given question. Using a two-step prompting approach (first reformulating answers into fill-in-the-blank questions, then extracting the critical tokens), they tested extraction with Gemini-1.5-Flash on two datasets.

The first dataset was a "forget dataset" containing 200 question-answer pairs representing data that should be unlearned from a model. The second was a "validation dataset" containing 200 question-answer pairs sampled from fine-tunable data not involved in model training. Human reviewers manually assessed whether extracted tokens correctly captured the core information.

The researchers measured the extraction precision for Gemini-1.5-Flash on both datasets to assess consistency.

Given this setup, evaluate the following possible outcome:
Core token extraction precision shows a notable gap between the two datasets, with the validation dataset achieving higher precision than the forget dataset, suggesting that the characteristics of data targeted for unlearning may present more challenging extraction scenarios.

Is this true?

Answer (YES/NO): NO